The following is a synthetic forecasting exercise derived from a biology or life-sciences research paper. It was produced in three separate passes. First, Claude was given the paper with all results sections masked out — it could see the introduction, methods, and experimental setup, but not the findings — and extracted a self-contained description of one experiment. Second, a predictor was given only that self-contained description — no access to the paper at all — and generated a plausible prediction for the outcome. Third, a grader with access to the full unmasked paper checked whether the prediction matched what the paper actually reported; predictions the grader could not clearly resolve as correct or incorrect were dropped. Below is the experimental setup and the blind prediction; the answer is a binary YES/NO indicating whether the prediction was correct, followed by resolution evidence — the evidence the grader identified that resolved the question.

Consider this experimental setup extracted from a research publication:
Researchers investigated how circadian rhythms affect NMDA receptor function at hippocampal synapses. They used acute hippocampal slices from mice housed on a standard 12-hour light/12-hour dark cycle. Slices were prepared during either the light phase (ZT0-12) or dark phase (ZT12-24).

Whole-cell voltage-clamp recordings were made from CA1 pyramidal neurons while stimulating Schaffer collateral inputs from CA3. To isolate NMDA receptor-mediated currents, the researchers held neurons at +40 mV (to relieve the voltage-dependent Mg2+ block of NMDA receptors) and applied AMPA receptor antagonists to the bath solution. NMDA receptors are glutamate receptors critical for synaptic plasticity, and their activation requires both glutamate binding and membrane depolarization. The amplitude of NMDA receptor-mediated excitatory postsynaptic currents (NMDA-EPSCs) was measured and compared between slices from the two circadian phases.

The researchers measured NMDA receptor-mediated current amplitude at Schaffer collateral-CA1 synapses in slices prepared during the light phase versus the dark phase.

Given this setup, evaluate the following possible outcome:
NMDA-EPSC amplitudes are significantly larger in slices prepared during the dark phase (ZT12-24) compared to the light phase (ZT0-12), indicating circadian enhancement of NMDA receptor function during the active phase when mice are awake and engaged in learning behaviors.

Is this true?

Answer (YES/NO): NO